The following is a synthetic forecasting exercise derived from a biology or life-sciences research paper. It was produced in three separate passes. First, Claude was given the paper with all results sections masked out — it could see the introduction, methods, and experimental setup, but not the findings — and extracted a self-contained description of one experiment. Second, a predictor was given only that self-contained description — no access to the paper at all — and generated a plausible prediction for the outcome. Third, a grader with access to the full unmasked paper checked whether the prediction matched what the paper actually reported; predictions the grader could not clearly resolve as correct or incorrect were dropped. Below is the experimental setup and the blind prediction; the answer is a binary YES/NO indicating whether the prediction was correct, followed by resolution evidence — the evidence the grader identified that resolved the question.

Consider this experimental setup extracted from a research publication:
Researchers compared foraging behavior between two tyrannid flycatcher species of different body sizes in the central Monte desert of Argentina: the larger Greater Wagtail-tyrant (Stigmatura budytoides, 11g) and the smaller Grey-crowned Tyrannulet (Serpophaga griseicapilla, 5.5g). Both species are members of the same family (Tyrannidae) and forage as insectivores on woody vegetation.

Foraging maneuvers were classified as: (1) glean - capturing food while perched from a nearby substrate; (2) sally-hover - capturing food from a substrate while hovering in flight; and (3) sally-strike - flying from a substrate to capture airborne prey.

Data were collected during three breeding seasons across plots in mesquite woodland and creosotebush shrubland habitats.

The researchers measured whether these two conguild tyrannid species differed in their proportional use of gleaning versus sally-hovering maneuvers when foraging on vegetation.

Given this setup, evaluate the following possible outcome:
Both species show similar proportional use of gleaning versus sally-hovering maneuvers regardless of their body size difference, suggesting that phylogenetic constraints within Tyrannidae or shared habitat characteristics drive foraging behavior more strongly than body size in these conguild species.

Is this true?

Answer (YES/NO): NO